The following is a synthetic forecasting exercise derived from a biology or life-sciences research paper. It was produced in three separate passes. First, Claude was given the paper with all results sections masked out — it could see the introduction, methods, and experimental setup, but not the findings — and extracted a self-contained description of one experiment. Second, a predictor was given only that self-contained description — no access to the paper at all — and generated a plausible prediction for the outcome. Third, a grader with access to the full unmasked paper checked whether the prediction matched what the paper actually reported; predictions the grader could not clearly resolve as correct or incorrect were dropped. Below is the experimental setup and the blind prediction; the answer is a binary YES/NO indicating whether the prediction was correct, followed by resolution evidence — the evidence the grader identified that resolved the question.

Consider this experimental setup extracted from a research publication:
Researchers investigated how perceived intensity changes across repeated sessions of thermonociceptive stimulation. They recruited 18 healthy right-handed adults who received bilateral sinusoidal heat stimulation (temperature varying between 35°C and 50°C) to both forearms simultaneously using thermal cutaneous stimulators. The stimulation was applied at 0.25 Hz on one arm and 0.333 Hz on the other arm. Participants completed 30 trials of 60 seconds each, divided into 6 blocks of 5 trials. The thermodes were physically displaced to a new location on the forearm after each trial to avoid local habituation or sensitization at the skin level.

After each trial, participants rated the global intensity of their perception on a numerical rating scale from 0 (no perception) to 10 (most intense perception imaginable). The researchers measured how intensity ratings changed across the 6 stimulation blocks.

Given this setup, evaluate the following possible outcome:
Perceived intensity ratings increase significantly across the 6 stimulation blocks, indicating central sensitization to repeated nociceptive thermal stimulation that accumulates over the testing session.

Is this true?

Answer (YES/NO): NO